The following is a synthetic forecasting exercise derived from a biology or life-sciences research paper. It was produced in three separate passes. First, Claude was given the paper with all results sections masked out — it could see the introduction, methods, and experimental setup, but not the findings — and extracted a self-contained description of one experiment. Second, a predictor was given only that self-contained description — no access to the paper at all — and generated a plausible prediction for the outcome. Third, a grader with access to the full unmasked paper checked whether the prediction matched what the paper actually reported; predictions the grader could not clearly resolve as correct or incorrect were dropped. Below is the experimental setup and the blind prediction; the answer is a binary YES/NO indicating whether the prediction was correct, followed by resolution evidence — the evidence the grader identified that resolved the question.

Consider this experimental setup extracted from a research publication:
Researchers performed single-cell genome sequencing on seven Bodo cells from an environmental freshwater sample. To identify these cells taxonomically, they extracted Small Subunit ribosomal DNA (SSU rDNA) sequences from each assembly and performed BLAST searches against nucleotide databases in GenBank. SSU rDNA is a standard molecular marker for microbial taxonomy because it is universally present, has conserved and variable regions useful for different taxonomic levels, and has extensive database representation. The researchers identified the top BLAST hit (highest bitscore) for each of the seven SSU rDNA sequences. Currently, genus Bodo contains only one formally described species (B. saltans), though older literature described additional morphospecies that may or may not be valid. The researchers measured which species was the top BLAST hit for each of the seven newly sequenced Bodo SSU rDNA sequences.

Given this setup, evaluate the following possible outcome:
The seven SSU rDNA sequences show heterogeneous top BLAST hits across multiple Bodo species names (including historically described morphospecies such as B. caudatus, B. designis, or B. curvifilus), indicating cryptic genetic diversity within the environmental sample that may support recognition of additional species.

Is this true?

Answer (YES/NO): NO